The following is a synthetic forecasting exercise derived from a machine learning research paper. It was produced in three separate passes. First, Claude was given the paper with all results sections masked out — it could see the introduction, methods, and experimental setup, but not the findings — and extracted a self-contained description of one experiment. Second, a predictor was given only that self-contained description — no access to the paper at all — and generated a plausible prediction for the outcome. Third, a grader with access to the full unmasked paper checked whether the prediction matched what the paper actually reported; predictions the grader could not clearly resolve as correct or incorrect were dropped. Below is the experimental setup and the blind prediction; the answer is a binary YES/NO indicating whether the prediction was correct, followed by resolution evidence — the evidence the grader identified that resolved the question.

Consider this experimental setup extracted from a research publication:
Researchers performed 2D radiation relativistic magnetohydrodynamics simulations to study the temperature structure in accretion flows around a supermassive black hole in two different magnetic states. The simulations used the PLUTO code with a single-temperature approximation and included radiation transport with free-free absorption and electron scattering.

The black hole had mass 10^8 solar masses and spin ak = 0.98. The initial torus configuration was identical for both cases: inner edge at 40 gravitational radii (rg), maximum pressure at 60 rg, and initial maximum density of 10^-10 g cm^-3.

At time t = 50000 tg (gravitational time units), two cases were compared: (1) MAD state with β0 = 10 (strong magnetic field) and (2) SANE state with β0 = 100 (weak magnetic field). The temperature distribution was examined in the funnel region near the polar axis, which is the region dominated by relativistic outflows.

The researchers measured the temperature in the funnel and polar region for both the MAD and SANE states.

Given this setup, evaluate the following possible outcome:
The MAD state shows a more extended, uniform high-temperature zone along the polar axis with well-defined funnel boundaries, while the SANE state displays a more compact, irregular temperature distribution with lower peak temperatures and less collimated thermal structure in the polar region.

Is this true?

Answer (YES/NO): NO